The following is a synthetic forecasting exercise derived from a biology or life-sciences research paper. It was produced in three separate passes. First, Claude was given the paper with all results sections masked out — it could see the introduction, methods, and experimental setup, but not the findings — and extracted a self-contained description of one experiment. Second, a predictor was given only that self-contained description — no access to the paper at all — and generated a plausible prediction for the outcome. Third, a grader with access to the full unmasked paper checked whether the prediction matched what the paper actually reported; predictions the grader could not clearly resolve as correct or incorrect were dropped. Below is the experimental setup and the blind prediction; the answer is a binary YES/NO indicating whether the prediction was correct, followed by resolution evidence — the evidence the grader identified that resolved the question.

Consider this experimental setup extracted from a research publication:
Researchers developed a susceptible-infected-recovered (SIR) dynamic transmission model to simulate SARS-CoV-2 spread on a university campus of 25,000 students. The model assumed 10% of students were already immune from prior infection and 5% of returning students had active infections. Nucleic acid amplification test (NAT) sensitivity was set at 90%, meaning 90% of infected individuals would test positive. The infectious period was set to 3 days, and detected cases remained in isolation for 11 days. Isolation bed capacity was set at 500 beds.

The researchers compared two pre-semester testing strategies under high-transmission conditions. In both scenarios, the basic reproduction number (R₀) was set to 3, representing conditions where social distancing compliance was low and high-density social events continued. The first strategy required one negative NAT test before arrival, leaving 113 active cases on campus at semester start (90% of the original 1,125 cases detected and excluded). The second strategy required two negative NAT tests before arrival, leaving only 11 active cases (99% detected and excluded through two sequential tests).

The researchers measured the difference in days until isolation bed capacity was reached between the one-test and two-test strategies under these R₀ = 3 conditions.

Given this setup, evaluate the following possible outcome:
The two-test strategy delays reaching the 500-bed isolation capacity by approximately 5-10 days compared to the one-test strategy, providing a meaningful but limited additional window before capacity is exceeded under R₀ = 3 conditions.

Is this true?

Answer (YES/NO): NO